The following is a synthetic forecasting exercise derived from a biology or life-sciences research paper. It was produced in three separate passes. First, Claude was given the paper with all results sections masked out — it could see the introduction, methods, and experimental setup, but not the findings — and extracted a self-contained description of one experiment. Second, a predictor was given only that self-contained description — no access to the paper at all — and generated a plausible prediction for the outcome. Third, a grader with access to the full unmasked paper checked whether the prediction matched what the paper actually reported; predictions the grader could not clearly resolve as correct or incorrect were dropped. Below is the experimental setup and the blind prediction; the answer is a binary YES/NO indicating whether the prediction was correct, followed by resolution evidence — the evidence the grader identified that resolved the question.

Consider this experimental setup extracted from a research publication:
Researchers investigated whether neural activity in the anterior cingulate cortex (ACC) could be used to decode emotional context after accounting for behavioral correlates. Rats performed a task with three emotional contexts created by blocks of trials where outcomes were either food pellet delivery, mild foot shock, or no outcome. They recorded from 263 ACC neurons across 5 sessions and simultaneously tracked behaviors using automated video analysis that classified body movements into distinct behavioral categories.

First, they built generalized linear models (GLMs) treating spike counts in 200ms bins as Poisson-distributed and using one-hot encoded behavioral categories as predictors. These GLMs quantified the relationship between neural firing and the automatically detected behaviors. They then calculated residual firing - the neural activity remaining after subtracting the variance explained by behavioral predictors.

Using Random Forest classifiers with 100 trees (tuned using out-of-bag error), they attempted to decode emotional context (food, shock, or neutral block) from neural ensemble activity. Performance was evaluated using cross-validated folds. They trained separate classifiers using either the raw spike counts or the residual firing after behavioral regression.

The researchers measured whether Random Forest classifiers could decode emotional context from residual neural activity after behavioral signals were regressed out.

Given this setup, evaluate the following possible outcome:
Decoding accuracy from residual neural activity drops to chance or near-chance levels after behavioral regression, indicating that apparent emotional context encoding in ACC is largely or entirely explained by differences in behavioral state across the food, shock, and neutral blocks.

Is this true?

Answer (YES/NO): NO